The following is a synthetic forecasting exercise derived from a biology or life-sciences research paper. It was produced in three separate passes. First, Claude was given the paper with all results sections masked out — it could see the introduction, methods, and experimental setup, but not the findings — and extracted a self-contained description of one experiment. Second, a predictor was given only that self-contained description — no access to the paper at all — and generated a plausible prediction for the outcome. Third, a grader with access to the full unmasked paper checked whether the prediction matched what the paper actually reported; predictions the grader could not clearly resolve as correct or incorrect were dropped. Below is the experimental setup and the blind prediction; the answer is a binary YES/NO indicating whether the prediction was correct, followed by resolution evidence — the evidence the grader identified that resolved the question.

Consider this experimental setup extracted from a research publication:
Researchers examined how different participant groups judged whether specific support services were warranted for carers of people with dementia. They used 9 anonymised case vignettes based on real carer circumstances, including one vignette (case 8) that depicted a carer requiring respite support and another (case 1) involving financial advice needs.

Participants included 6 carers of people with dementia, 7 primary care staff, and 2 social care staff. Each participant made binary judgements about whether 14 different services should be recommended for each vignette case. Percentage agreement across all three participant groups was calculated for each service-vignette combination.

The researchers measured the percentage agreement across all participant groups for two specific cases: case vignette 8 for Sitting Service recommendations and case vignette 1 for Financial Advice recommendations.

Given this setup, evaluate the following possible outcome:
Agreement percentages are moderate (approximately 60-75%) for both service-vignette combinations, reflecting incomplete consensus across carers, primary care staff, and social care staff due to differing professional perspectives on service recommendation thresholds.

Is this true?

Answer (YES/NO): NO